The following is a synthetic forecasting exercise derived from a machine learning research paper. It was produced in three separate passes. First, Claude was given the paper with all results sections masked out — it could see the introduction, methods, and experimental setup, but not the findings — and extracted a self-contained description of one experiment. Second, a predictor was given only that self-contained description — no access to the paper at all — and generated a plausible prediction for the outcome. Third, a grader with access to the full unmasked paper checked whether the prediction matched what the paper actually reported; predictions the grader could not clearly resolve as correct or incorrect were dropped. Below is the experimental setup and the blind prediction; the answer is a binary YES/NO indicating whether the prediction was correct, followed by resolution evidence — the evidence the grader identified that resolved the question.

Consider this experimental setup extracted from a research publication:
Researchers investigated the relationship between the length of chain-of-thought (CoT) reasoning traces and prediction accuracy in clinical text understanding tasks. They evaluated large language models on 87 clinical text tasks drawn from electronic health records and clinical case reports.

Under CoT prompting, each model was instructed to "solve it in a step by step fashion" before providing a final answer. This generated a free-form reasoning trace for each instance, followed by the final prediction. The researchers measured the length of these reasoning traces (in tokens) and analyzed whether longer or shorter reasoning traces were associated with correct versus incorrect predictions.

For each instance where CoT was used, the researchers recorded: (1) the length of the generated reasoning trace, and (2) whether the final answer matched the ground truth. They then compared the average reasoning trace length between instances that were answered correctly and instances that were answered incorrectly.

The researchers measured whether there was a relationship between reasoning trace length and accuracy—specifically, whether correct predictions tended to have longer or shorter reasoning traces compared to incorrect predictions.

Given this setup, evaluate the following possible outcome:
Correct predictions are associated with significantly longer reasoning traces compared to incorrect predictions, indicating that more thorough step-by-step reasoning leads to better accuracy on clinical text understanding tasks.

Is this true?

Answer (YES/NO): NO